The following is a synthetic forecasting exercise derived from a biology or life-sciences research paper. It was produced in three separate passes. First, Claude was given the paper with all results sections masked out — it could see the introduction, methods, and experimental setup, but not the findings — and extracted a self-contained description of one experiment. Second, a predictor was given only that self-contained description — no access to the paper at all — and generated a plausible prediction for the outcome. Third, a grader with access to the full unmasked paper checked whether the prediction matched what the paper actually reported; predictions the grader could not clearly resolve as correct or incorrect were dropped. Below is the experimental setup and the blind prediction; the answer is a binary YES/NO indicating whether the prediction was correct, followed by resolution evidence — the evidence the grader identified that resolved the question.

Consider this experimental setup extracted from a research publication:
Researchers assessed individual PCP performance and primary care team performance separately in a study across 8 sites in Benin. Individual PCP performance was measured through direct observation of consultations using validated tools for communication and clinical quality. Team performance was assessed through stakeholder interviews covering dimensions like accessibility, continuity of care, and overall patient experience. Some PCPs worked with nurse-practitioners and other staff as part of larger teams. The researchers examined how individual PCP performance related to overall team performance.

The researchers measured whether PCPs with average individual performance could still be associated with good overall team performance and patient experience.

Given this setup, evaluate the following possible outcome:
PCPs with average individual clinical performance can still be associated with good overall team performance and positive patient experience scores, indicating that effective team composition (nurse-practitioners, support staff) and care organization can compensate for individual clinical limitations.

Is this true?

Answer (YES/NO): YES